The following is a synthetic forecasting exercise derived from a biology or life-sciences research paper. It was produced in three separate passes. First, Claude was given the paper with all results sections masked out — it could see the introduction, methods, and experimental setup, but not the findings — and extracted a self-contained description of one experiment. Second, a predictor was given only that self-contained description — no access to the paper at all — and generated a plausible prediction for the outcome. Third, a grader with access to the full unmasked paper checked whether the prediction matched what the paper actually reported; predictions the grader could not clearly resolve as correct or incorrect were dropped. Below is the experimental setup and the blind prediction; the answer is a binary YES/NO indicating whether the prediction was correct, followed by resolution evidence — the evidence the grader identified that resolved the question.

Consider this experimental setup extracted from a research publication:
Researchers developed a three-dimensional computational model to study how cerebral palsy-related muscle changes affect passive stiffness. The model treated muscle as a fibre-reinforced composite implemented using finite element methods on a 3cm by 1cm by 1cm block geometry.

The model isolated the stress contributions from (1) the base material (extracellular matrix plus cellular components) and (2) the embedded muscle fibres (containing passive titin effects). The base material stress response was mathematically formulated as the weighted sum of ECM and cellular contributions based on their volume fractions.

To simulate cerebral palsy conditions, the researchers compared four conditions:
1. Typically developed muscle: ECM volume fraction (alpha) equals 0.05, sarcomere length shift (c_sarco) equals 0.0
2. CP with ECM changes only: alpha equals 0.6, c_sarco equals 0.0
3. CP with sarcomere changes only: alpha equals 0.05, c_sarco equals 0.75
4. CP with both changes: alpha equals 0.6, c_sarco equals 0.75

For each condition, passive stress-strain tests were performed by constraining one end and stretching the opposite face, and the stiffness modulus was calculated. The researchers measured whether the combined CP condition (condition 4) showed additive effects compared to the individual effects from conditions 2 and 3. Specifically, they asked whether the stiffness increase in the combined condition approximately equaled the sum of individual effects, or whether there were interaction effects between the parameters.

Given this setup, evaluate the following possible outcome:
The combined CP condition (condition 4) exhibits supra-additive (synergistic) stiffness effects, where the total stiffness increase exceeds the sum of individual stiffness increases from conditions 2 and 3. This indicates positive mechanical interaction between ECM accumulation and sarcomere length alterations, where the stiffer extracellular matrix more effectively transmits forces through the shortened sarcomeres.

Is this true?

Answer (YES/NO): NO